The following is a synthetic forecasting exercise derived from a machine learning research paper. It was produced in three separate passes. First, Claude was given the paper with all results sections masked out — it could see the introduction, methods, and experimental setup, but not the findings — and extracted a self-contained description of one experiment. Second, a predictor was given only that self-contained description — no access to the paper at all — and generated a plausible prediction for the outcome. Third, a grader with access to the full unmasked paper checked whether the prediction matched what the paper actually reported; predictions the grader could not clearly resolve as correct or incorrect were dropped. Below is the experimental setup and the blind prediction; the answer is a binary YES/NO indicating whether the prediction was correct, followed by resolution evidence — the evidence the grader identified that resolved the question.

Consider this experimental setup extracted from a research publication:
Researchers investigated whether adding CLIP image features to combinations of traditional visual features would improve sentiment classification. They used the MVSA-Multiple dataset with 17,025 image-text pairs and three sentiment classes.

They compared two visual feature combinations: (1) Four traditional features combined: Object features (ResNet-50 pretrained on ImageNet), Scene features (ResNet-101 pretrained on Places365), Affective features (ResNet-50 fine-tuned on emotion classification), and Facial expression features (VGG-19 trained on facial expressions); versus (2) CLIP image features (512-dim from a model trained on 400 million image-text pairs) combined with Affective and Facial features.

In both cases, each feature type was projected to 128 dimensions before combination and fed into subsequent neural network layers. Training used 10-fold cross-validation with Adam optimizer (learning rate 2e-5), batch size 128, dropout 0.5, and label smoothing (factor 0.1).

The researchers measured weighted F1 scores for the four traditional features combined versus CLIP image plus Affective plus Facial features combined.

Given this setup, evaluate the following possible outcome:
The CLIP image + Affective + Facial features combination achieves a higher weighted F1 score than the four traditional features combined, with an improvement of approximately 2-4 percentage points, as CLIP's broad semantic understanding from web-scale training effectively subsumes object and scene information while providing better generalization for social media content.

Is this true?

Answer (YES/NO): NO